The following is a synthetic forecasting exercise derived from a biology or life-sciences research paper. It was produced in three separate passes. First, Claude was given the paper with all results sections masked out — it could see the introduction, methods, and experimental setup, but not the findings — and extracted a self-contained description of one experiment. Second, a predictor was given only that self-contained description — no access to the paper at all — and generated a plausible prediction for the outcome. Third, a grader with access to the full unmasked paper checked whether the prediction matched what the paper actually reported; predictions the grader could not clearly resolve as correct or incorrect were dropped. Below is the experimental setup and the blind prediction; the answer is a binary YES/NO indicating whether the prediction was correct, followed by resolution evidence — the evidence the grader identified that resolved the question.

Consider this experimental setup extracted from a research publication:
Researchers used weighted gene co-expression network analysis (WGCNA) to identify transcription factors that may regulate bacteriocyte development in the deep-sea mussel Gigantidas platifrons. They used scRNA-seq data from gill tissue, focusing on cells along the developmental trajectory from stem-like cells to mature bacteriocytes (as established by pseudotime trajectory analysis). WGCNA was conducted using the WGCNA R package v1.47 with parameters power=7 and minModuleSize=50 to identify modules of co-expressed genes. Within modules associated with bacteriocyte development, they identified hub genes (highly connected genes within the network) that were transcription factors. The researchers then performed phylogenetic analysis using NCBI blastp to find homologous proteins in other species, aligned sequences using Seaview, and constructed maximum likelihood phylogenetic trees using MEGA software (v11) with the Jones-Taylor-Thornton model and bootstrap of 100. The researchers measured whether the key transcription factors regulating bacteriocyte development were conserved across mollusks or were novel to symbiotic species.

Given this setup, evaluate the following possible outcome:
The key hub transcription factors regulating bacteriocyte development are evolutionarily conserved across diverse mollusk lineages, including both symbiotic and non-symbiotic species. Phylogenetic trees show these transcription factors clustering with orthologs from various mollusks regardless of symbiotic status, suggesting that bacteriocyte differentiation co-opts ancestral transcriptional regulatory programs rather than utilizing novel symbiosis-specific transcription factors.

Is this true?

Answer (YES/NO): YES